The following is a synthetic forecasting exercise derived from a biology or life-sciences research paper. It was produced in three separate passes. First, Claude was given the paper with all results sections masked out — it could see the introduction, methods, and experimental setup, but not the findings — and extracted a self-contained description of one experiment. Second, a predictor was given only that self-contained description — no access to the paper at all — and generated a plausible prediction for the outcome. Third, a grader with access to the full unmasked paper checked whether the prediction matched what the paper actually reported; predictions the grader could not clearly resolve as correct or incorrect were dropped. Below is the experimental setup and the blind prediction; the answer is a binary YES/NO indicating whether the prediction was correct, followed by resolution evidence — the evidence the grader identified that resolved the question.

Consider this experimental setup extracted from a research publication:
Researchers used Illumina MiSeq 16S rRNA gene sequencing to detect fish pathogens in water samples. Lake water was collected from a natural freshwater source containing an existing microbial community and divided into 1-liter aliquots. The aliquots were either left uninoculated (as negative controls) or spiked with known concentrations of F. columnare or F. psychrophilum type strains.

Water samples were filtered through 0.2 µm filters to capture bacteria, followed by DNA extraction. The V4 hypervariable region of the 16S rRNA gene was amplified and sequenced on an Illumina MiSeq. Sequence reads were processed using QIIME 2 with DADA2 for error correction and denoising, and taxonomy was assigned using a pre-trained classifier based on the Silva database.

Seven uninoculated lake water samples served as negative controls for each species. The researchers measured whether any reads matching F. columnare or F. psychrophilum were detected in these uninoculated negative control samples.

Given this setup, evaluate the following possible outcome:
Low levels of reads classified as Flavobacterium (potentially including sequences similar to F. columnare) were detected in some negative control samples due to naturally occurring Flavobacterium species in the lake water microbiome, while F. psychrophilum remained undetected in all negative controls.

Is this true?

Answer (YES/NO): NO